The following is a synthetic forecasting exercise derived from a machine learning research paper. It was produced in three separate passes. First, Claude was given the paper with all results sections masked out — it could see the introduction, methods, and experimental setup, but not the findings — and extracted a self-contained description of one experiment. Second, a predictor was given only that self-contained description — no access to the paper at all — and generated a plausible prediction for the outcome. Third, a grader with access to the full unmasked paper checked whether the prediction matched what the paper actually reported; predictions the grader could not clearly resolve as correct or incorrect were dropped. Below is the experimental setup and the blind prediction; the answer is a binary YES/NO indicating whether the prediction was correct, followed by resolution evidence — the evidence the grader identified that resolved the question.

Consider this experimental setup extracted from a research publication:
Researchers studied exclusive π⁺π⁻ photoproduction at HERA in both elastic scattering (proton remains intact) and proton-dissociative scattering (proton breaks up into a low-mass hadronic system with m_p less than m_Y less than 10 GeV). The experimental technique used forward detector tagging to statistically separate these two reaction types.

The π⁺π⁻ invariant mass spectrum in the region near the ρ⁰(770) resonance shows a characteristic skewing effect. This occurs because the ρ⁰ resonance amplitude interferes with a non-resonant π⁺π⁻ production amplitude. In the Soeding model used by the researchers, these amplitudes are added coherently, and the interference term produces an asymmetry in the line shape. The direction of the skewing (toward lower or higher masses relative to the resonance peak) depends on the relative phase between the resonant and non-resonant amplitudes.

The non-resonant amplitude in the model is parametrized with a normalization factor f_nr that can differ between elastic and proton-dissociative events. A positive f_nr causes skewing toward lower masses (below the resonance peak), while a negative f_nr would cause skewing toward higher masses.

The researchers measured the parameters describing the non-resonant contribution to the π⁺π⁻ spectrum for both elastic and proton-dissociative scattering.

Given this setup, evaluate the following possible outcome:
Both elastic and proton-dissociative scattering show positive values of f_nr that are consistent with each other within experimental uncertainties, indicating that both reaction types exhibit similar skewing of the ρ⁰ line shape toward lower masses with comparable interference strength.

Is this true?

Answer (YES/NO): NO